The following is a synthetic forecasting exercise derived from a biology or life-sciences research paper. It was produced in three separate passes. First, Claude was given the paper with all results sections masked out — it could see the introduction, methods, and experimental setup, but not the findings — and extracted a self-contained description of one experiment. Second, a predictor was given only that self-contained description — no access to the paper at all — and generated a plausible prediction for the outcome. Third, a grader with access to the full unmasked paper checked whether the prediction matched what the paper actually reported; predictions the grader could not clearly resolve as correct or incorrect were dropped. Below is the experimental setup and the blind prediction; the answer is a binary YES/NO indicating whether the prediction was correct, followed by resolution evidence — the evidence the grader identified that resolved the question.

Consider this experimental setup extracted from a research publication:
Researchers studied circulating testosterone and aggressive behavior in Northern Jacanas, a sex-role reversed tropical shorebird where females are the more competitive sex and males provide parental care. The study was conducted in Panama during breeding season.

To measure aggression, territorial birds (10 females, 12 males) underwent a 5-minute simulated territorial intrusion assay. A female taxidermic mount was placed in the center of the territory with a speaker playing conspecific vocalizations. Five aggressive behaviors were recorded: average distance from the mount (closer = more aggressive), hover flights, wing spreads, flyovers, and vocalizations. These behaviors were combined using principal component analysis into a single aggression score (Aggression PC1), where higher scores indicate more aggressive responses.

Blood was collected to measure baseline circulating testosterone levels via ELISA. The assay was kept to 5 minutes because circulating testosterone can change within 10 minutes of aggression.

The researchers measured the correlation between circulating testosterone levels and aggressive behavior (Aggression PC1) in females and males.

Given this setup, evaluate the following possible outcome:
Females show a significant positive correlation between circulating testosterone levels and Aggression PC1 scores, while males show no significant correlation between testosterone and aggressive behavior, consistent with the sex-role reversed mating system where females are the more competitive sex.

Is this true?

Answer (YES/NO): NO